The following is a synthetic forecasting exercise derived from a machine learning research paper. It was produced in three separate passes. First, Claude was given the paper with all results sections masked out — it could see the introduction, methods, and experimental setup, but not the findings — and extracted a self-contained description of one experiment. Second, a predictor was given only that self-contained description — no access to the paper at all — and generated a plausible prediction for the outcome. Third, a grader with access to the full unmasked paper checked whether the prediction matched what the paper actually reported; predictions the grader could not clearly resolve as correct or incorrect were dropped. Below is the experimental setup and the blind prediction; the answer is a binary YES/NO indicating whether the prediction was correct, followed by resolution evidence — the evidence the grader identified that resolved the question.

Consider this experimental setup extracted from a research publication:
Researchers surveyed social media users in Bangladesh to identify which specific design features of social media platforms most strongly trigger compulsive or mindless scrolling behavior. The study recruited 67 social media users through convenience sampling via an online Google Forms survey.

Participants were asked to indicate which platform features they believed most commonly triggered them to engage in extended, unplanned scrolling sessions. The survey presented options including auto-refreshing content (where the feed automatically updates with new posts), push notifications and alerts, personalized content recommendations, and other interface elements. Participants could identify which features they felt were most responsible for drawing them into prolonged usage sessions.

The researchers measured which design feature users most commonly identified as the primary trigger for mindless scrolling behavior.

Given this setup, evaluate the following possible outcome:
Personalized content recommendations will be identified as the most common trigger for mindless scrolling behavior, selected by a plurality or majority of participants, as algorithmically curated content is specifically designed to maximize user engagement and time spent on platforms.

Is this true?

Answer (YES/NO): NO